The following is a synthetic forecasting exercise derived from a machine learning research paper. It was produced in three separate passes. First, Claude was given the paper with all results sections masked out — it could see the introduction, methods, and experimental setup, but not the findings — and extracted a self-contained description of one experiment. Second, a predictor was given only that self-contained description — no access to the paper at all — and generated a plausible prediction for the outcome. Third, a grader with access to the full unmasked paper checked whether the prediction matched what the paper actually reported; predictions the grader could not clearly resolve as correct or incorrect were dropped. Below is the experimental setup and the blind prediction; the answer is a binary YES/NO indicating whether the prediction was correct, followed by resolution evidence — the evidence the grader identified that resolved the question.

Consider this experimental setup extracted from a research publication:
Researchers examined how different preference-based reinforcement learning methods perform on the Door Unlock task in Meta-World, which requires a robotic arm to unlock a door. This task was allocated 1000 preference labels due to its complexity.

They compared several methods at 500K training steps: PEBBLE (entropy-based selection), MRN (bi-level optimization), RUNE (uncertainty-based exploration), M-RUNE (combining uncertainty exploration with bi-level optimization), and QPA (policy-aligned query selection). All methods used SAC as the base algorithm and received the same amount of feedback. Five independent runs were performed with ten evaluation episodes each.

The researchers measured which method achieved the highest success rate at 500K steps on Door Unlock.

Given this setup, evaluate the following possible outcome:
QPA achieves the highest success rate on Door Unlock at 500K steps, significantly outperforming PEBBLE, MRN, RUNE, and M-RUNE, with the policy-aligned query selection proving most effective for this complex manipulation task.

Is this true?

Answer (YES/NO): NO